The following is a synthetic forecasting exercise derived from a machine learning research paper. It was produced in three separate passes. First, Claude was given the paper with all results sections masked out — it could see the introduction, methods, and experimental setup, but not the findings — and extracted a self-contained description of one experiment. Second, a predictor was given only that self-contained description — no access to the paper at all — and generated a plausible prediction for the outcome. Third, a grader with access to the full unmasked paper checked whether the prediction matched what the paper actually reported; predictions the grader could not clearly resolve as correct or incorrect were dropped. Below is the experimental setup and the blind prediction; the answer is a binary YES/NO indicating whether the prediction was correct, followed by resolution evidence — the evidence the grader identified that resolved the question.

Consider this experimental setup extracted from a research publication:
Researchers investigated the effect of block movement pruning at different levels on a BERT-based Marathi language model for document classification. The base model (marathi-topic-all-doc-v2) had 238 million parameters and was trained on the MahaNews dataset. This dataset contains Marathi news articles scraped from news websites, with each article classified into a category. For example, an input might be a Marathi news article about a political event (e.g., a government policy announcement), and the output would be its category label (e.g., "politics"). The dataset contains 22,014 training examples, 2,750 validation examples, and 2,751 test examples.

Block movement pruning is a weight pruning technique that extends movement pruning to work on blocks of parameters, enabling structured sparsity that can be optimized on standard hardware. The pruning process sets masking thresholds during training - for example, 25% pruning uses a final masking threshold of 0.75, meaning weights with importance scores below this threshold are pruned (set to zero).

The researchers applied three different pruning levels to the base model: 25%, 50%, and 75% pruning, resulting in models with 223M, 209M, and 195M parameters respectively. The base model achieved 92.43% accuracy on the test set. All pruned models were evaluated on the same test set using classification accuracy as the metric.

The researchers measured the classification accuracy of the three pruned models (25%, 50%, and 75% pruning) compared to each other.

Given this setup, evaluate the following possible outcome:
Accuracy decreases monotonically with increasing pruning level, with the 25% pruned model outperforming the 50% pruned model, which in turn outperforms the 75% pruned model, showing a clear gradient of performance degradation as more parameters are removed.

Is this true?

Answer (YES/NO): YES